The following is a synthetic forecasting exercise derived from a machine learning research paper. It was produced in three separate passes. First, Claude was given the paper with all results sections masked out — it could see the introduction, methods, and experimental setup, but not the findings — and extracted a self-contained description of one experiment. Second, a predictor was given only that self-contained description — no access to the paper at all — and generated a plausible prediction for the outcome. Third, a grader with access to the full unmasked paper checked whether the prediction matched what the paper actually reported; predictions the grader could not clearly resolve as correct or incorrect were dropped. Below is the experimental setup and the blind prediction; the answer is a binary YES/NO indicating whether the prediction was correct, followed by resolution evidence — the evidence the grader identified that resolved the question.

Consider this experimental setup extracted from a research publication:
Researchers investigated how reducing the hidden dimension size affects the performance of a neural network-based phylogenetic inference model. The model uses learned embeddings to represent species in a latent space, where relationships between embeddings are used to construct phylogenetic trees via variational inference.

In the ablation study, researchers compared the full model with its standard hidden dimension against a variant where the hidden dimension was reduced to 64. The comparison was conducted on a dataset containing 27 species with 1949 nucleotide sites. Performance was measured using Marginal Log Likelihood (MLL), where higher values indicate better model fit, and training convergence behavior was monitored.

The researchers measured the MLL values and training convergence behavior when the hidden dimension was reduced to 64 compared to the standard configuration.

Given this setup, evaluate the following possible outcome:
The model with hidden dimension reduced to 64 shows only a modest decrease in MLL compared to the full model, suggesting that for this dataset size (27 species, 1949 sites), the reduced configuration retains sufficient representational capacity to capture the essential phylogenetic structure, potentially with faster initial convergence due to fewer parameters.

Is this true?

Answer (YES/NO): NO